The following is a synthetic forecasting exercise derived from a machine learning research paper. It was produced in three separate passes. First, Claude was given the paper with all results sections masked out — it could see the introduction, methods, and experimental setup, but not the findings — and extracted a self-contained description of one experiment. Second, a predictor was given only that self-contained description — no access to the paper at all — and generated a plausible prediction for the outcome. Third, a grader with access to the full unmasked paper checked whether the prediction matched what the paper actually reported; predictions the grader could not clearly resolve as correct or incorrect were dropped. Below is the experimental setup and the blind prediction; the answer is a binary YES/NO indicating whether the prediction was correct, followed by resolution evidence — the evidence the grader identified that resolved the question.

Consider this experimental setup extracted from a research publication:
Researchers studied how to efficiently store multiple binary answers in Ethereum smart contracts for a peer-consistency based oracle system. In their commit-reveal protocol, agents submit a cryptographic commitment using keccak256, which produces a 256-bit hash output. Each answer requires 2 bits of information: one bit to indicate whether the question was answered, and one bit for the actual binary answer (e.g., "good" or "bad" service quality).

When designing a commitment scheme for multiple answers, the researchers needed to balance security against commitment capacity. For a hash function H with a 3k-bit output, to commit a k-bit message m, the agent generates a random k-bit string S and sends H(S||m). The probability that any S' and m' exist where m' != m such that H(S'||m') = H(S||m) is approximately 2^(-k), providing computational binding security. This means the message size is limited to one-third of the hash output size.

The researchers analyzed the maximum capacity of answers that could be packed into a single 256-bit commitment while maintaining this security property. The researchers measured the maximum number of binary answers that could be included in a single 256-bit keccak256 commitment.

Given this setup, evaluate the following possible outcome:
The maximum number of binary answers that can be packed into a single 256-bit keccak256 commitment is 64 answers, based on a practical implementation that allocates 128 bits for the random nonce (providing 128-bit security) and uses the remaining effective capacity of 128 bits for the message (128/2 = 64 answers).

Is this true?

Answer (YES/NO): NO